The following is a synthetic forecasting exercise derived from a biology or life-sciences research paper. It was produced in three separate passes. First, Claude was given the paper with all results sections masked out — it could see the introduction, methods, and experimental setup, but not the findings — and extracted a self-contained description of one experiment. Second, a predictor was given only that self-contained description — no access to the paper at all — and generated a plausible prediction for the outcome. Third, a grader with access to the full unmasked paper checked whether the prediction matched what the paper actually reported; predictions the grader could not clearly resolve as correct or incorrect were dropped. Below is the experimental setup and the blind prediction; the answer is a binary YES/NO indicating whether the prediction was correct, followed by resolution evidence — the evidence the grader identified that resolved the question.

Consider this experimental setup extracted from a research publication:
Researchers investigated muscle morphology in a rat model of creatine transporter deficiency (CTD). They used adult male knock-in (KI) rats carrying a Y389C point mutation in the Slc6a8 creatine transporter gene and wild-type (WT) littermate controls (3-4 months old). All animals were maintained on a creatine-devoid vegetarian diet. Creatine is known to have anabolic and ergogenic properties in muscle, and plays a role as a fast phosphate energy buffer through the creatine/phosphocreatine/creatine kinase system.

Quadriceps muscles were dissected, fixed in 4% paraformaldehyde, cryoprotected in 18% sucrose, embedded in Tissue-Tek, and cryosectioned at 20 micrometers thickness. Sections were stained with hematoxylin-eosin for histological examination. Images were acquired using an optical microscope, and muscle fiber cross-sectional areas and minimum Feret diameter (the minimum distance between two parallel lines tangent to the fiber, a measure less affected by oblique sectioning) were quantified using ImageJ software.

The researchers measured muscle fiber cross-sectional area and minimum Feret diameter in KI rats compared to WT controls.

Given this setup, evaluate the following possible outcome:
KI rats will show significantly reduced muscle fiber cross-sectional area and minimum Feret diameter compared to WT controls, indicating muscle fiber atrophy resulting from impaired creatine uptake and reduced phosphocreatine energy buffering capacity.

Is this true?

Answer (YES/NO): NO